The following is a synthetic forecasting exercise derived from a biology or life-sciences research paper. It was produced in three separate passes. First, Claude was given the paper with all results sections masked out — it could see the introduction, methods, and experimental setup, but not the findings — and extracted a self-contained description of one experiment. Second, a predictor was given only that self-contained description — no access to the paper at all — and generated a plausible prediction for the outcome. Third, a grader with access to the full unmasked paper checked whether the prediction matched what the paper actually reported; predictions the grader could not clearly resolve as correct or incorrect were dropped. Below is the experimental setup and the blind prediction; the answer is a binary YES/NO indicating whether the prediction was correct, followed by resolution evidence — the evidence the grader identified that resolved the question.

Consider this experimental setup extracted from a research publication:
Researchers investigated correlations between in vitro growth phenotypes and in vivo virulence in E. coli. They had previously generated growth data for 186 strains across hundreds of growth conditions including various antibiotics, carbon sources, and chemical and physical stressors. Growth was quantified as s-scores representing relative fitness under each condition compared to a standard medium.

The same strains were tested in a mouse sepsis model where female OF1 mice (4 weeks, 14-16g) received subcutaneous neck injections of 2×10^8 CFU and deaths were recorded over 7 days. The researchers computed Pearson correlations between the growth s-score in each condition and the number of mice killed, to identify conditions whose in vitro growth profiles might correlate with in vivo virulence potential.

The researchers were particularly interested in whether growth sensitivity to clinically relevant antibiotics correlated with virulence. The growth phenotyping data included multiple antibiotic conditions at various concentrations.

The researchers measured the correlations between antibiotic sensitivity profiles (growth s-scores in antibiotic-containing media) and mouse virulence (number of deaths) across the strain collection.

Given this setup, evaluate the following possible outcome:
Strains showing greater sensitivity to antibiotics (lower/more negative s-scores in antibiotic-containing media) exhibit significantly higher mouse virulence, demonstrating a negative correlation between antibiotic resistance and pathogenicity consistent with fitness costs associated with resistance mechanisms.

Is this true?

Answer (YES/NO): NO